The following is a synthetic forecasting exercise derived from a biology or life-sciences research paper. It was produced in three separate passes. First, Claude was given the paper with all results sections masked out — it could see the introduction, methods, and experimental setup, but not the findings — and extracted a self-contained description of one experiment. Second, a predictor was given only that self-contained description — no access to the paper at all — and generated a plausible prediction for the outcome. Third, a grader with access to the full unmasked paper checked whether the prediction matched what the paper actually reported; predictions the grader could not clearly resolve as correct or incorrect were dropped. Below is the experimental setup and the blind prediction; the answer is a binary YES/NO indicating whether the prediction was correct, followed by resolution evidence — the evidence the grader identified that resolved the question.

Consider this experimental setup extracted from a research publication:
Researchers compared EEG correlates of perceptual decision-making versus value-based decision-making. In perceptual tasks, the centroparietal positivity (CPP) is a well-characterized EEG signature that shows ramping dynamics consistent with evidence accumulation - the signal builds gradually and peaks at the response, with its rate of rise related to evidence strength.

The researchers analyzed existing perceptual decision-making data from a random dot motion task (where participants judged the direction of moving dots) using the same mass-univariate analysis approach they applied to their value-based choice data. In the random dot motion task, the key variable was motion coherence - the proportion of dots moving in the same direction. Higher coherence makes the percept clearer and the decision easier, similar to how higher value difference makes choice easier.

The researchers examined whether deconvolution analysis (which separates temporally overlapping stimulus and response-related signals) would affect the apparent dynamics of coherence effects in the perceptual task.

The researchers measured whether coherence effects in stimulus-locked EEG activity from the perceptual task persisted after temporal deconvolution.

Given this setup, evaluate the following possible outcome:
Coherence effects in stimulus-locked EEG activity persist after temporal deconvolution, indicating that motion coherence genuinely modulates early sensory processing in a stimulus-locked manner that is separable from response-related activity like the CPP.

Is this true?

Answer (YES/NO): YES